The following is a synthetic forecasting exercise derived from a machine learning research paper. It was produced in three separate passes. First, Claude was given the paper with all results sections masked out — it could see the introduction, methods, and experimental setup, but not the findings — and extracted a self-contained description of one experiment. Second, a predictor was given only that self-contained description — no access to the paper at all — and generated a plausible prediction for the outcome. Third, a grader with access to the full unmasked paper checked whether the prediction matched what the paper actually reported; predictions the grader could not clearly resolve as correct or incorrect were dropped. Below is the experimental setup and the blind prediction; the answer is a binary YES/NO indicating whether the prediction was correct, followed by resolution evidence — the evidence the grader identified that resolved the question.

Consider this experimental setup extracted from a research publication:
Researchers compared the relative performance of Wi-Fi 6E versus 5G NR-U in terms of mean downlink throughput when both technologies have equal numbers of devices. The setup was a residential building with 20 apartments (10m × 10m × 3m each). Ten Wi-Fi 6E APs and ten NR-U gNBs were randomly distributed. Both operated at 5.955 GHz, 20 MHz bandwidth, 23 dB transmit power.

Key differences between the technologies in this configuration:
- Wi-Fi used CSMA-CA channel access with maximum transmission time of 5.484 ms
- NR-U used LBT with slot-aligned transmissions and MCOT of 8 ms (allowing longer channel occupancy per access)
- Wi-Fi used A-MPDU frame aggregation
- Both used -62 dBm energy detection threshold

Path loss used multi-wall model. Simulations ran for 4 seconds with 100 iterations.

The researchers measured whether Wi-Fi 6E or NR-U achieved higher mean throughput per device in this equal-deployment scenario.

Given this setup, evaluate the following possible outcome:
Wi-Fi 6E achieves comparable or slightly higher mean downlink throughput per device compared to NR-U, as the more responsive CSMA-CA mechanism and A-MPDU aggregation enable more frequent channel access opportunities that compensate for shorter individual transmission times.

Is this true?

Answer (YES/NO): NO